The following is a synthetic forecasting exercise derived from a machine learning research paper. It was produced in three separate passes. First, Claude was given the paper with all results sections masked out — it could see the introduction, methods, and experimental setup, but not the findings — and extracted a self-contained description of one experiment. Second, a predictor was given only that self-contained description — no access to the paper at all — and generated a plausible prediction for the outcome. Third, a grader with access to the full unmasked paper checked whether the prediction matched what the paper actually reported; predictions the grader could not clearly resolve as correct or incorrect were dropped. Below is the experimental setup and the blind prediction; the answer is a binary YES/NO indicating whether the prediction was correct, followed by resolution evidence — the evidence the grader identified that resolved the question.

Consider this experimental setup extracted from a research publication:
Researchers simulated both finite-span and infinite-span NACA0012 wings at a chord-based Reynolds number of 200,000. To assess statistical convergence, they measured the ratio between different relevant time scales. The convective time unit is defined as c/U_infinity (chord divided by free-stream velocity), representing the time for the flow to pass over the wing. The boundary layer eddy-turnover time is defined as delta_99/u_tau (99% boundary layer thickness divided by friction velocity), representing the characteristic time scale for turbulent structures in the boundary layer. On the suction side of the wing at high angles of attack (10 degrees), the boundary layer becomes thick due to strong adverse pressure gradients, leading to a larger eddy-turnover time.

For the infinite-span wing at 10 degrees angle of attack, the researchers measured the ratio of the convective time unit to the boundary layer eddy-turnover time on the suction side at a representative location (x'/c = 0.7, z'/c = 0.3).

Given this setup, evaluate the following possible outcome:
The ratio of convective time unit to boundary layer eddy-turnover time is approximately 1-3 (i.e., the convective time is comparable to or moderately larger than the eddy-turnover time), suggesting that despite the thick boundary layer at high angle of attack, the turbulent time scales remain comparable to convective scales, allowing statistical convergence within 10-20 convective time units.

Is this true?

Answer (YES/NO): NO